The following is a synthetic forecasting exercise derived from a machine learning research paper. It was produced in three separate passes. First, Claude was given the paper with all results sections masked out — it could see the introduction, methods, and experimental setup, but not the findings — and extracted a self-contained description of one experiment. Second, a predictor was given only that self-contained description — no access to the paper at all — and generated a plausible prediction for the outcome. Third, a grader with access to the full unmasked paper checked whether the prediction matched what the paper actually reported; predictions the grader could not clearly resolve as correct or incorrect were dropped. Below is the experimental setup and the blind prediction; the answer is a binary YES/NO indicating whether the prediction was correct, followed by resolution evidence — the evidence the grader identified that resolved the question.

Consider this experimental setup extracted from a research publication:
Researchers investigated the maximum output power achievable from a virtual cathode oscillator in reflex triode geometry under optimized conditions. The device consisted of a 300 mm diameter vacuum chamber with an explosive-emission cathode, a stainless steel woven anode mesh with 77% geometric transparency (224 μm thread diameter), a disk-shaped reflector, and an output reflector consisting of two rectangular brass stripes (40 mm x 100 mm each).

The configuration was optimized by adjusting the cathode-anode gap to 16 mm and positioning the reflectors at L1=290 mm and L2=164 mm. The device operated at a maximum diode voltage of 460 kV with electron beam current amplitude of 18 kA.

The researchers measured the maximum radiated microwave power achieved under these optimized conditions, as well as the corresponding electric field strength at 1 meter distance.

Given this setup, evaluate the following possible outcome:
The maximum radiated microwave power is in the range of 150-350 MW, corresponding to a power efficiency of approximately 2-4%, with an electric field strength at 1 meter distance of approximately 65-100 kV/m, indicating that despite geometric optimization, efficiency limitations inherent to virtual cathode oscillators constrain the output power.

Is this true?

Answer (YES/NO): NO